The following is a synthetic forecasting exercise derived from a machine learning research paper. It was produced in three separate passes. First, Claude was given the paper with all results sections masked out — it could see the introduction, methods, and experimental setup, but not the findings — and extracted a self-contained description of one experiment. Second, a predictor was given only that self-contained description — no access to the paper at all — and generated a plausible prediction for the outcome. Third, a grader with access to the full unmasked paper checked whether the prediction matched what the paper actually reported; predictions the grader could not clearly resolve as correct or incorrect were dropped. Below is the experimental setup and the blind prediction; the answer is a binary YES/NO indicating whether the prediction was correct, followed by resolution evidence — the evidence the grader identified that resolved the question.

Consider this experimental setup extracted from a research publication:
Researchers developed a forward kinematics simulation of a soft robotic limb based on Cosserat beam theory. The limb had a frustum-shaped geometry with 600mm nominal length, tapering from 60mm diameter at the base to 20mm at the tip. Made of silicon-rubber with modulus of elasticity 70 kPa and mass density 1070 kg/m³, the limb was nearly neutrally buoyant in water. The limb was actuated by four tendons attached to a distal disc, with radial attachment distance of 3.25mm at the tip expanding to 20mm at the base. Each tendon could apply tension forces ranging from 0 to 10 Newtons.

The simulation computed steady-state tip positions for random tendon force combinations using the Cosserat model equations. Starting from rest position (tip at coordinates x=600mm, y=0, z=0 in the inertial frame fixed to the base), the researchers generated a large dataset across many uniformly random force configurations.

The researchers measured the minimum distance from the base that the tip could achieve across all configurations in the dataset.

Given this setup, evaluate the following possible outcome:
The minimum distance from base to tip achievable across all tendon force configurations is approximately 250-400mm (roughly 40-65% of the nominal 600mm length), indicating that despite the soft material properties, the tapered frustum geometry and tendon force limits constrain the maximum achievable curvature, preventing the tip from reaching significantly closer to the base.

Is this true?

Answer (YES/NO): NO